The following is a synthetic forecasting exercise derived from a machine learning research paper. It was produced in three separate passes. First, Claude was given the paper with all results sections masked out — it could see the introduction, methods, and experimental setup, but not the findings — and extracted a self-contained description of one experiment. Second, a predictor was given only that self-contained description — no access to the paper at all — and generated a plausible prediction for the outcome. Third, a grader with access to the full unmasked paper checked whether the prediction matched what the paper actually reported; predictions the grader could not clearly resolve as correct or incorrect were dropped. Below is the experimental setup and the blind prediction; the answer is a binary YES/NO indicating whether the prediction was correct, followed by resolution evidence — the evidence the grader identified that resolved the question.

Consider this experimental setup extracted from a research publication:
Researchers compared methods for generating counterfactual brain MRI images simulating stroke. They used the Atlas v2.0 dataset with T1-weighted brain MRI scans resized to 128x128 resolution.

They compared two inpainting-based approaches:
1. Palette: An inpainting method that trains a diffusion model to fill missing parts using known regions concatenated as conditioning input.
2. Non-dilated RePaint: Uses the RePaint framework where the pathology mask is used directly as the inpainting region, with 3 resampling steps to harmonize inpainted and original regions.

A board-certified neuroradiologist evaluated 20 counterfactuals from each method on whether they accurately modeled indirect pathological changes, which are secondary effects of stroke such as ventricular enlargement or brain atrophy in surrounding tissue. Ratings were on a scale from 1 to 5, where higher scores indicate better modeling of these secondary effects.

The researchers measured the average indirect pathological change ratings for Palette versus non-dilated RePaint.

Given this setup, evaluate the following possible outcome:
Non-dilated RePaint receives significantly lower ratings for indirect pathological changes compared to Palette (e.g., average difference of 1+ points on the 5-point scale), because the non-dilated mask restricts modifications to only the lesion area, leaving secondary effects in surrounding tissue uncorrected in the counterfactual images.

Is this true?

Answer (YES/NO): NO